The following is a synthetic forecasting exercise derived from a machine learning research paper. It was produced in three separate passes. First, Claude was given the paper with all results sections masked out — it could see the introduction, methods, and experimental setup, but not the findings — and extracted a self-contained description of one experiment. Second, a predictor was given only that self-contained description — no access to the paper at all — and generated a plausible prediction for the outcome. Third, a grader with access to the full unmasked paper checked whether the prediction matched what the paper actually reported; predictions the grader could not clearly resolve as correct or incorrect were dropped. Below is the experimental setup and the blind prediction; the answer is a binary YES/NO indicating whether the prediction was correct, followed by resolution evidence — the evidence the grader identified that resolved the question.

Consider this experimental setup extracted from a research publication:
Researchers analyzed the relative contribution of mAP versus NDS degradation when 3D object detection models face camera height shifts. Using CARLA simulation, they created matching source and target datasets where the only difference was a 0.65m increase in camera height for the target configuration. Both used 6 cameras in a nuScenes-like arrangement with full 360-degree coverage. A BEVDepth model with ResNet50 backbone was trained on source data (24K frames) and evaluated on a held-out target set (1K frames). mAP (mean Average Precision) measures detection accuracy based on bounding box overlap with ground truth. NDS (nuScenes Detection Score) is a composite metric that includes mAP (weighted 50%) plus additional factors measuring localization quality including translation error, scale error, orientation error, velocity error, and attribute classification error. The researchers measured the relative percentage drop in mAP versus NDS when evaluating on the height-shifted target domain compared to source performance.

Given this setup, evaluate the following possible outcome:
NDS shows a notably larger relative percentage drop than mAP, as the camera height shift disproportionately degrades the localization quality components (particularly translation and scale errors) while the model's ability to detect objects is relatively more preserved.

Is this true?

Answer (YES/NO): NO